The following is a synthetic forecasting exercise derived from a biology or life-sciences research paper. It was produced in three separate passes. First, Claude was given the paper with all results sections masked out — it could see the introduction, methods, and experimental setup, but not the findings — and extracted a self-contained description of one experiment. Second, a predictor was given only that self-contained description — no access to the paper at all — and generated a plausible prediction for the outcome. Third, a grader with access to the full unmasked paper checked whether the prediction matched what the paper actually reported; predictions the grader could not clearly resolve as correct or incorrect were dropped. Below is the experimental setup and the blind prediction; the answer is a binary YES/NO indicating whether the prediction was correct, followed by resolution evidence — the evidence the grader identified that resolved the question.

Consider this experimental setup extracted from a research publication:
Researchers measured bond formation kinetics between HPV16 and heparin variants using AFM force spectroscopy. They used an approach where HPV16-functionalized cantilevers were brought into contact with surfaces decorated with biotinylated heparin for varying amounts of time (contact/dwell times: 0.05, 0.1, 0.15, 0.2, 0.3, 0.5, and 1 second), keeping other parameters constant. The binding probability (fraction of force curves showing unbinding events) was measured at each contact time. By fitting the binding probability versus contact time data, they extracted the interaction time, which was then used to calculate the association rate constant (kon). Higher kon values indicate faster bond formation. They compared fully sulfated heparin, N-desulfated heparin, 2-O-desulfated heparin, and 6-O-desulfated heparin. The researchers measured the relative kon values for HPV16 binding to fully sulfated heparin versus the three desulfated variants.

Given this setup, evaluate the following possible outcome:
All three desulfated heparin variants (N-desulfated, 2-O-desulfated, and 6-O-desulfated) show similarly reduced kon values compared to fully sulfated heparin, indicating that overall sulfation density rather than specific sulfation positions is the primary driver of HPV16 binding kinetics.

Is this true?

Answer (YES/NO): NO